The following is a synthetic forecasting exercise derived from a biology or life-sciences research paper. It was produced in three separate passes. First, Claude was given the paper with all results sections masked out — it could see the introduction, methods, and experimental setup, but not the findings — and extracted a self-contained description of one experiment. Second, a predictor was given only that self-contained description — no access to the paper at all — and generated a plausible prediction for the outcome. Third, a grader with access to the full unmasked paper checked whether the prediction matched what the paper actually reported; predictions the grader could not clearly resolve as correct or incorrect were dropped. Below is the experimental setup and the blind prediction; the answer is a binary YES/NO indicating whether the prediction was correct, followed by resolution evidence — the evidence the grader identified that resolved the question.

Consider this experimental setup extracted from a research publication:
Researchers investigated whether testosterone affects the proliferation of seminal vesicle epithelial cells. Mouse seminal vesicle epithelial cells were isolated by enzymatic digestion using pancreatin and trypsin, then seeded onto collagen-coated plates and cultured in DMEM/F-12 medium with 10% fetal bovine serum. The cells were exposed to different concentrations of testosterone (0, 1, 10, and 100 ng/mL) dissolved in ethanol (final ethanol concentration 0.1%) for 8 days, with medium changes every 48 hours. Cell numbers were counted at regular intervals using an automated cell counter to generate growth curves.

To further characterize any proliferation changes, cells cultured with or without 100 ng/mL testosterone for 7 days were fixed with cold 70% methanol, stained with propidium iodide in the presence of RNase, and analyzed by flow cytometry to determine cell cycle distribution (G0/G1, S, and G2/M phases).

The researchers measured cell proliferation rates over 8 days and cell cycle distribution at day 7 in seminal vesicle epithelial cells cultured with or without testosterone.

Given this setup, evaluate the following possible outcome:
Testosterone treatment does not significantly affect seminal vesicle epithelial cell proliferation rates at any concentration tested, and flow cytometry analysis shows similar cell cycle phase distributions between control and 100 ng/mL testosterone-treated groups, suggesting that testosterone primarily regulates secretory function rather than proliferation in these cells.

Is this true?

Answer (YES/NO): NO